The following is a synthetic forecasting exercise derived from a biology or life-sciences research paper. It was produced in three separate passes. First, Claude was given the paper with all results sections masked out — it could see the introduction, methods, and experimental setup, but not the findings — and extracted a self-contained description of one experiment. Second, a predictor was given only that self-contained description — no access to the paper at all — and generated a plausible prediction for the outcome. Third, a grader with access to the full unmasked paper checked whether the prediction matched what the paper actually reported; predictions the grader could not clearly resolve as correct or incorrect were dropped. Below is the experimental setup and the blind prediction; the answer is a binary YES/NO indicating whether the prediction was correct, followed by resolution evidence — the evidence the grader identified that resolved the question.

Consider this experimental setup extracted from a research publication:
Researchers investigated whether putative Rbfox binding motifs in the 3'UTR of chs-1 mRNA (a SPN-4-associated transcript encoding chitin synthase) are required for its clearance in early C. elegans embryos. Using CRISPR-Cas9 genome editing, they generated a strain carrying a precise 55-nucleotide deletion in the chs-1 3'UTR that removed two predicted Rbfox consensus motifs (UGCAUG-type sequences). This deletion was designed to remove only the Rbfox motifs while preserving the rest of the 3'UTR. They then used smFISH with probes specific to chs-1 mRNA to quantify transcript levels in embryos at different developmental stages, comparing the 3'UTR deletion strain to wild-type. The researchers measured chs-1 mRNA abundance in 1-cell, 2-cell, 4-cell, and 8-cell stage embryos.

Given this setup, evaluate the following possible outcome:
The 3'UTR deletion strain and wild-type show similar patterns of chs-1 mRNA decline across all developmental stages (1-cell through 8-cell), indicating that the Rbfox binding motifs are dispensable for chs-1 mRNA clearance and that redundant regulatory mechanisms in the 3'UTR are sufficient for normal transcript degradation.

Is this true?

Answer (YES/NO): NO